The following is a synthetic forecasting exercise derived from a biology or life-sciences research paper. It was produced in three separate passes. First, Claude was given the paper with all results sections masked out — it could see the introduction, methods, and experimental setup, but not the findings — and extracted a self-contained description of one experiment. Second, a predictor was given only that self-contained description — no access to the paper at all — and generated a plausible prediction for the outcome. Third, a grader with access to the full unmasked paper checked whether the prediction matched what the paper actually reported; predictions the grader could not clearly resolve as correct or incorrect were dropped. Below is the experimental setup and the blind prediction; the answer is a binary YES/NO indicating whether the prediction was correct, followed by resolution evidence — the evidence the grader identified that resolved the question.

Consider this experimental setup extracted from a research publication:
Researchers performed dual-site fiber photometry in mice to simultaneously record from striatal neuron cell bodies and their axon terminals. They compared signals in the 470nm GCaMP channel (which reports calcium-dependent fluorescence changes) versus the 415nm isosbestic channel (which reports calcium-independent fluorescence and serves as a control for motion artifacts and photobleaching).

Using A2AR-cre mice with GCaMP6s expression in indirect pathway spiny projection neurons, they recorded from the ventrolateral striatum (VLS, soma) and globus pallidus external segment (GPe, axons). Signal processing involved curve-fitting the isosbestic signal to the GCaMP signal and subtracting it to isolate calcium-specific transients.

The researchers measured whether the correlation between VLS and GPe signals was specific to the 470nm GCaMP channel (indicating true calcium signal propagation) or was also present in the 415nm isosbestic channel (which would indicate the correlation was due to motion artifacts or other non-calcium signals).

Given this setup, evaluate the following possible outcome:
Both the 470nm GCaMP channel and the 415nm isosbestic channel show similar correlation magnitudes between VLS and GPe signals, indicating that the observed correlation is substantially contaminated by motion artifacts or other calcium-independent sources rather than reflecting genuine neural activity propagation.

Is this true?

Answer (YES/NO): NO